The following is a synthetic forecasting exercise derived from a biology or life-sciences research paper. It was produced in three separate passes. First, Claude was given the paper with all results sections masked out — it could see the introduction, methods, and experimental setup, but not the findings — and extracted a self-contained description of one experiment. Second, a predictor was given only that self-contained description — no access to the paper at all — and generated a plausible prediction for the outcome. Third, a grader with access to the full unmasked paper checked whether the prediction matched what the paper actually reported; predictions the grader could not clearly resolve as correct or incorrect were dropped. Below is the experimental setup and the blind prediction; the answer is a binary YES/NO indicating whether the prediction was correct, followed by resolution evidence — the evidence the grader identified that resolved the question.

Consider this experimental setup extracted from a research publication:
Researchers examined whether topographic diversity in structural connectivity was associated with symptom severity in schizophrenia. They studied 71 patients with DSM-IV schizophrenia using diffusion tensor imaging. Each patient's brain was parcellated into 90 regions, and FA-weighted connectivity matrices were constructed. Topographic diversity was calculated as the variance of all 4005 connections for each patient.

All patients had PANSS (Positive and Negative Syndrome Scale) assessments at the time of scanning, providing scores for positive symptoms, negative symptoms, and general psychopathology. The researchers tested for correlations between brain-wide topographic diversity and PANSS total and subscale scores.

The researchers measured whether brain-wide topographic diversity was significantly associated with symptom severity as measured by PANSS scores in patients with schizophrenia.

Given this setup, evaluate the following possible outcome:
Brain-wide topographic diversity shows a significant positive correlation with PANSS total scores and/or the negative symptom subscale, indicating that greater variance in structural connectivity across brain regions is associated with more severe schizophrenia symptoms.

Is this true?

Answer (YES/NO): NO